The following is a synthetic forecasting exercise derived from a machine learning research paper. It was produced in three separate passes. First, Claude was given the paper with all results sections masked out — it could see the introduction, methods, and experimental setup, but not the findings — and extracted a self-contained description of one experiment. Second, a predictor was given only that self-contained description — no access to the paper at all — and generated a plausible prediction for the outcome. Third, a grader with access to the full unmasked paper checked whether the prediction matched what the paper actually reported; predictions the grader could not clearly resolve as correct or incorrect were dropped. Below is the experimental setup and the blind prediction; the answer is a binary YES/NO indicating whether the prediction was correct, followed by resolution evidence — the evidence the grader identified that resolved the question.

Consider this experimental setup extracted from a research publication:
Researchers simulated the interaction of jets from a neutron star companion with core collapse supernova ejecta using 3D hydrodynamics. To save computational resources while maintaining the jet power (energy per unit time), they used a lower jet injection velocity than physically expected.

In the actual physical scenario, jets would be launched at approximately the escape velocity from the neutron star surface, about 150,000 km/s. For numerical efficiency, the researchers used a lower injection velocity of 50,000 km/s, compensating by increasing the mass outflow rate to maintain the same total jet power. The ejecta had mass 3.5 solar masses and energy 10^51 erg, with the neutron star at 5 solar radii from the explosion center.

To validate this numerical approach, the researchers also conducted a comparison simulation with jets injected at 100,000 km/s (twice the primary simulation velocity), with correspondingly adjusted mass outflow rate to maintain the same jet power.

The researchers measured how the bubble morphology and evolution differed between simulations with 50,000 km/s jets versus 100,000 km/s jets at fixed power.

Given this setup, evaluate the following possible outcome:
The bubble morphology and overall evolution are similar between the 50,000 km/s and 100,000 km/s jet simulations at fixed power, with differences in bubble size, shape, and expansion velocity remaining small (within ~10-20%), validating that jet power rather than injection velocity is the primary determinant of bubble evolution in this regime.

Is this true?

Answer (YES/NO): YES